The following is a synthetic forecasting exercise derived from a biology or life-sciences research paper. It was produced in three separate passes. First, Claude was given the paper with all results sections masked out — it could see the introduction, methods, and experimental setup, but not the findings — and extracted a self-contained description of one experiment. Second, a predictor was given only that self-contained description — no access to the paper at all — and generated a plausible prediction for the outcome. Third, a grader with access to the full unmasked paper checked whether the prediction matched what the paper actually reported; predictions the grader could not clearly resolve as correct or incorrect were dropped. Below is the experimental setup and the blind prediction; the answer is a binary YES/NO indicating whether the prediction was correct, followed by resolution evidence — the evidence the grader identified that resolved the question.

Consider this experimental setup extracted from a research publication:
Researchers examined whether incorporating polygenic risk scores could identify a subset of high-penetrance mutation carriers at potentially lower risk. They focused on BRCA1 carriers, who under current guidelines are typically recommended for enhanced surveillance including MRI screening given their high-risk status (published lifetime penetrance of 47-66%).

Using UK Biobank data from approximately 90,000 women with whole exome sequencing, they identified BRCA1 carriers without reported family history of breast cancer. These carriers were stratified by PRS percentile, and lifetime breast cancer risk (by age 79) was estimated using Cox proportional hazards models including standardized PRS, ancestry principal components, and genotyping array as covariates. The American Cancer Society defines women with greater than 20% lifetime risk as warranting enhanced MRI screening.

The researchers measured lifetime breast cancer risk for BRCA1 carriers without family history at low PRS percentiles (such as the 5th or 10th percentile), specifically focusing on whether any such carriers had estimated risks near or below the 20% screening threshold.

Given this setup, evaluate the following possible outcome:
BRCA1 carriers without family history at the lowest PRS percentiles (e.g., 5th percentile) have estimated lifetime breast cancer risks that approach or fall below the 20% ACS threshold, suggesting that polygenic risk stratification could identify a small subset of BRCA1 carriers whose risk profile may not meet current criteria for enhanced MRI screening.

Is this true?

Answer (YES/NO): NO